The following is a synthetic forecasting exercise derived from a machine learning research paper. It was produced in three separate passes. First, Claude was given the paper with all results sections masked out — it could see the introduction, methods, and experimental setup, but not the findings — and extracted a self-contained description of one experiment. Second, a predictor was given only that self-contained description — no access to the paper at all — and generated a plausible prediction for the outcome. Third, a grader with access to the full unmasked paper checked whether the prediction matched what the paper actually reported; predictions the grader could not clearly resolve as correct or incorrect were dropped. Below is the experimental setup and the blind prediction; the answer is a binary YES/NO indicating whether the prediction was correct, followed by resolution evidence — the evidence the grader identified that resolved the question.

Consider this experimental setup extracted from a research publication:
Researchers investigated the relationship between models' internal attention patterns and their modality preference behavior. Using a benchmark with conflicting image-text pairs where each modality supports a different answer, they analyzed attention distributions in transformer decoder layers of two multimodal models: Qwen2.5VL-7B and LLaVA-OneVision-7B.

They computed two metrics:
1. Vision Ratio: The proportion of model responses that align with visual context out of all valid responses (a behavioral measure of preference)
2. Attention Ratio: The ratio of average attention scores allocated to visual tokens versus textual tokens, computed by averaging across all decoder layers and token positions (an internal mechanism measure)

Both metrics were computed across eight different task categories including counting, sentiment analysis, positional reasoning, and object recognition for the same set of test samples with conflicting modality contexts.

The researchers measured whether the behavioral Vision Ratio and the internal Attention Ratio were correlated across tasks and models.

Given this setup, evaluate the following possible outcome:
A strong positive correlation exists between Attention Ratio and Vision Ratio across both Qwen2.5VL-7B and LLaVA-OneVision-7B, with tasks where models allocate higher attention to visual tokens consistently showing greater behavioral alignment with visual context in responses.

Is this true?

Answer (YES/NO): YES